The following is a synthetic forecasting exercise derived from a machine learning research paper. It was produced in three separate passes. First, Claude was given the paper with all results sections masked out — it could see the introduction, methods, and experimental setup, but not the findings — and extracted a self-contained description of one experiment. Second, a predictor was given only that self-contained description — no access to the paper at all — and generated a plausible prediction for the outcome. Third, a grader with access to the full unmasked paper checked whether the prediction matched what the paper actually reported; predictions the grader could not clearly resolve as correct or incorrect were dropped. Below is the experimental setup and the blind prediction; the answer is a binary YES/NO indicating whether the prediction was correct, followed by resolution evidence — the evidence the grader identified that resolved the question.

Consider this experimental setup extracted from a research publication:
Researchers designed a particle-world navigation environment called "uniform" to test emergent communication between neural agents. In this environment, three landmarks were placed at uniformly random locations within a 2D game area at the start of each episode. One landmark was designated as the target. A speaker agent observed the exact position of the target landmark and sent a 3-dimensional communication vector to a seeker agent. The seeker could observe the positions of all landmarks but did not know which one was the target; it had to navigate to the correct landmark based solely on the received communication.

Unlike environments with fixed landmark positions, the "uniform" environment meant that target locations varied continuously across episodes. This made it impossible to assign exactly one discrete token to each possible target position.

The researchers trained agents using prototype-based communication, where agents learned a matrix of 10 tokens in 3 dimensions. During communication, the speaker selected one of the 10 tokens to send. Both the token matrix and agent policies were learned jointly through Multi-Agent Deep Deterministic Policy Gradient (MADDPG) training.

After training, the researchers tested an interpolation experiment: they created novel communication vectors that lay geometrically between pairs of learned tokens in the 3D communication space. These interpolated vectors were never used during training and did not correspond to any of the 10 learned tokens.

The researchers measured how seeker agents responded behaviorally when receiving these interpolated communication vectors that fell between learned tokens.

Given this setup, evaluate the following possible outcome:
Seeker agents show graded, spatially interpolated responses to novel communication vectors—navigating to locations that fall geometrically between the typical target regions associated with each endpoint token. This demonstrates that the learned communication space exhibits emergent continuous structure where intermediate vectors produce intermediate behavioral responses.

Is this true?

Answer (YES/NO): YES